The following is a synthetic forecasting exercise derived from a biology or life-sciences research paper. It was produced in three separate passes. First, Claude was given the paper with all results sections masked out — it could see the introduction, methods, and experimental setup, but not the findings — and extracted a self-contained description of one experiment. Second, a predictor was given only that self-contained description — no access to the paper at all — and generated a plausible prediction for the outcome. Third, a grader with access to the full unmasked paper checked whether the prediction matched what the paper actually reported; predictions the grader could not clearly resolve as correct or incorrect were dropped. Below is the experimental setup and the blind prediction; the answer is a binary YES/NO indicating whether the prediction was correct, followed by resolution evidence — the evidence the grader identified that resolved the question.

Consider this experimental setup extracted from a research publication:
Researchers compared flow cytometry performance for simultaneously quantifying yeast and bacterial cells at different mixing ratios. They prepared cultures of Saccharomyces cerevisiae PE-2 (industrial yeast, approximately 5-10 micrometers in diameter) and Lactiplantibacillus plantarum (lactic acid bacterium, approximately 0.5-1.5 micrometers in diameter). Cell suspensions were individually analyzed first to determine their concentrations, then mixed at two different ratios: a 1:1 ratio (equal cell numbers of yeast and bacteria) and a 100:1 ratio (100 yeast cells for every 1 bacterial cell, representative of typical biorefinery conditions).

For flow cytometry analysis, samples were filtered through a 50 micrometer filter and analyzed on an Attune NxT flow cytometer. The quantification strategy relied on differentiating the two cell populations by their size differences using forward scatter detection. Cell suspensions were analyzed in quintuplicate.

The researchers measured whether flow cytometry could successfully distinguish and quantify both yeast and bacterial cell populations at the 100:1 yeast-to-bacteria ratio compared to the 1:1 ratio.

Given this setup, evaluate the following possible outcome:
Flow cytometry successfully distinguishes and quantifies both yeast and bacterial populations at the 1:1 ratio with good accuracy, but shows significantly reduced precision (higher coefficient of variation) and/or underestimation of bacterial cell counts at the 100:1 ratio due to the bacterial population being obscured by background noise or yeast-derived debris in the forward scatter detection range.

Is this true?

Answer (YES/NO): NO